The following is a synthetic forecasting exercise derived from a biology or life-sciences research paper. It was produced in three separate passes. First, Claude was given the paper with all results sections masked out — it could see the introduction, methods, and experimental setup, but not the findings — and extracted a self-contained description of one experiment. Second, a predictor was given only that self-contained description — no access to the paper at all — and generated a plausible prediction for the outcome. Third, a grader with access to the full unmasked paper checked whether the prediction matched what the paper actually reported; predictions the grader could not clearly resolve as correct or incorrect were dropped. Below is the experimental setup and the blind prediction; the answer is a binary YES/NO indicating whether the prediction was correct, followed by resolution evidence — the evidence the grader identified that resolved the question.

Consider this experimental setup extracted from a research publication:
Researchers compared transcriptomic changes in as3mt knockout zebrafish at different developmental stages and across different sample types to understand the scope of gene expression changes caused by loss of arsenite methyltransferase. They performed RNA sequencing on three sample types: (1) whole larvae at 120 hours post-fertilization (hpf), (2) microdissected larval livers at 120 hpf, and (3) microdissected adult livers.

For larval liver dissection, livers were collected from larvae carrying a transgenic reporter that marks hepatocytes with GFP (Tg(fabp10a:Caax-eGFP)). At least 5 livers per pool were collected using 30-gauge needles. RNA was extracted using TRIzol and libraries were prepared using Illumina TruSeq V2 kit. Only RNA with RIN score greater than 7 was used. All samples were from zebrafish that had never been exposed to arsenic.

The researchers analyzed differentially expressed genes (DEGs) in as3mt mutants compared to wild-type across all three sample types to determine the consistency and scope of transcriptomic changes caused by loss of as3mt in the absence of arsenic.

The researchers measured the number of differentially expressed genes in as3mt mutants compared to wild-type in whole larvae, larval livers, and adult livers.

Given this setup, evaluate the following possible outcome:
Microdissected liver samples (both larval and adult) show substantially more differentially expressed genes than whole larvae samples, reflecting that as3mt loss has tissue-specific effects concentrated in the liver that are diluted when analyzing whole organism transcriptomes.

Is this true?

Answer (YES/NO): NO